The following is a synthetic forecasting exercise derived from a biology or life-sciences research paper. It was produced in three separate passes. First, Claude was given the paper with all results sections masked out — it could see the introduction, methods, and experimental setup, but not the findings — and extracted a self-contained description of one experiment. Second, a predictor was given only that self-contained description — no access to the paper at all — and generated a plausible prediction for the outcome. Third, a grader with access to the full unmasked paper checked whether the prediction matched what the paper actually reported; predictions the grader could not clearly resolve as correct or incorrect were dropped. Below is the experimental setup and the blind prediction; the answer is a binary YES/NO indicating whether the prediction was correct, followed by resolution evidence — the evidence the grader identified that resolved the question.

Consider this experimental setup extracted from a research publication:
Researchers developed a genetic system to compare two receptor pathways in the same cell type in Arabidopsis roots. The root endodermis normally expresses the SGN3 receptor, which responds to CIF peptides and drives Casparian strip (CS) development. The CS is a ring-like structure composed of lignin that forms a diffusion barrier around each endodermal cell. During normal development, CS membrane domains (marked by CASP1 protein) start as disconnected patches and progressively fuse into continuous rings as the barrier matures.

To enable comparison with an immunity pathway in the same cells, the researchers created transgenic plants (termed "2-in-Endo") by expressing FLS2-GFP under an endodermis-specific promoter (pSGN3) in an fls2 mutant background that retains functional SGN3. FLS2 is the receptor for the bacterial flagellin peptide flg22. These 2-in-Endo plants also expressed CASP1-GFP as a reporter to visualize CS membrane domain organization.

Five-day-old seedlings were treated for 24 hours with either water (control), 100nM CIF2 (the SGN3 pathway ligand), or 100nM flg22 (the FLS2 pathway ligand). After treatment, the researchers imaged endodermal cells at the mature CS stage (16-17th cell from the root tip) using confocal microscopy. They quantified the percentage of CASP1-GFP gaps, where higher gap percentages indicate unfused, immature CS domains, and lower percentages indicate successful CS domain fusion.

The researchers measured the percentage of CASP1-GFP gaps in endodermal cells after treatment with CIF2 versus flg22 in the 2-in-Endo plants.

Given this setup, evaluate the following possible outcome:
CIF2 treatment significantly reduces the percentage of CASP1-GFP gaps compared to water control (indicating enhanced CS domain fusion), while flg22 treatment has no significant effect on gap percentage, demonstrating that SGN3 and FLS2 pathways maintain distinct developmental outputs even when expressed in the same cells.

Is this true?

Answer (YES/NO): YES